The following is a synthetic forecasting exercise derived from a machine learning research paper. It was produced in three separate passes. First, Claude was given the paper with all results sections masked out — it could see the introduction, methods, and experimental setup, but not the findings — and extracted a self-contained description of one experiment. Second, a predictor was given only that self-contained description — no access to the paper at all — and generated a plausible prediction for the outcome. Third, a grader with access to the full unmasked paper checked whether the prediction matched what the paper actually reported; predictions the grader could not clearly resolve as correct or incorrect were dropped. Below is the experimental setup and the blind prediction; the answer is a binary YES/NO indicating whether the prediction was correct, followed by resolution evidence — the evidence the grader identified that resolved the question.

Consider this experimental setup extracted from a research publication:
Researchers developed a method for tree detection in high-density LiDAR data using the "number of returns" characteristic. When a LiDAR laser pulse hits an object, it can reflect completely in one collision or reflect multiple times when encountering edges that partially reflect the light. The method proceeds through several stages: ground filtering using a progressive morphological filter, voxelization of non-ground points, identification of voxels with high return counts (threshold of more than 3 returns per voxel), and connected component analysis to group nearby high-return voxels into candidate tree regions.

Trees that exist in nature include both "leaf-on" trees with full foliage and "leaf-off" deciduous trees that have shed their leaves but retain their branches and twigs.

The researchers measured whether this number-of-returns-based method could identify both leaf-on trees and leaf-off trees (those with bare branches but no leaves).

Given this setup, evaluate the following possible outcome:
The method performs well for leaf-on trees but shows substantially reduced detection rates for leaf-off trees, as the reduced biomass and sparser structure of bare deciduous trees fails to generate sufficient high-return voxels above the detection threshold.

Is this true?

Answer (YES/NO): NO